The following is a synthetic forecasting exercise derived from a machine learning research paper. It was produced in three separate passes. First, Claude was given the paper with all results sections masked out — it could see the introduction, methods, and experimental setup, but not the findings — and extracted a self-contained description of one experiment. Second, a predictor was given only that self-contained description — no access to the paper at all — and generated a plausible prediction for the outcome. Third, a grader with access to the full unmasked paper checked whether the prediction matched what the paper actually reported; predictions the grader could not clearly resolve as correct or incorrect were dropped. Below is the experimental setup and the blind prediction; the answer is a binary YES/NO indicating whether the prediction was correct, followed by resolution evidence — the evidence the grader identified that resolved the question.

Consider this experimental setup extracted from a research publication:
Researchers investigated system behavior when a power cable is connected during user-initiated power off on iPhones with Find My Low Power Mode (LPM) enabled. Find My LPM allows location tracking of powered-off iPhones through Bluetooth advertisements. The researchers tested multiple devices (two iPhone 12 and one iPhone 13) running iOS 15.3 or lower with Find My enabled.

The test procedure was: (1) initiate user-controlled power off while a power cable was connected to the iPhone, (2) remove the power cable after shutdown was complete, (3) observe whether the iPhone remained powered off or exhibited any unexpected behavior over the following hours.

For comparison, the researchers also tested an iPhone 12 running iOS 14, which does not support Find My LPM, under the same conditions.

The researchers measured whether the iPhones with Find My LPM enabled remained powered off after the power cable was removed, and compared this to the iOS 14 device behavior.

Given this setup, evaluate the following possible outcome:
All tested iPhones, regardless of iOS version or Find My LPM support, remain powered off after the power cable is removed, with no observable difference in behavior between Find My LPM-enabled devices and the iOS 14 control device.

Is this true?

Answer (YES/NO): NO